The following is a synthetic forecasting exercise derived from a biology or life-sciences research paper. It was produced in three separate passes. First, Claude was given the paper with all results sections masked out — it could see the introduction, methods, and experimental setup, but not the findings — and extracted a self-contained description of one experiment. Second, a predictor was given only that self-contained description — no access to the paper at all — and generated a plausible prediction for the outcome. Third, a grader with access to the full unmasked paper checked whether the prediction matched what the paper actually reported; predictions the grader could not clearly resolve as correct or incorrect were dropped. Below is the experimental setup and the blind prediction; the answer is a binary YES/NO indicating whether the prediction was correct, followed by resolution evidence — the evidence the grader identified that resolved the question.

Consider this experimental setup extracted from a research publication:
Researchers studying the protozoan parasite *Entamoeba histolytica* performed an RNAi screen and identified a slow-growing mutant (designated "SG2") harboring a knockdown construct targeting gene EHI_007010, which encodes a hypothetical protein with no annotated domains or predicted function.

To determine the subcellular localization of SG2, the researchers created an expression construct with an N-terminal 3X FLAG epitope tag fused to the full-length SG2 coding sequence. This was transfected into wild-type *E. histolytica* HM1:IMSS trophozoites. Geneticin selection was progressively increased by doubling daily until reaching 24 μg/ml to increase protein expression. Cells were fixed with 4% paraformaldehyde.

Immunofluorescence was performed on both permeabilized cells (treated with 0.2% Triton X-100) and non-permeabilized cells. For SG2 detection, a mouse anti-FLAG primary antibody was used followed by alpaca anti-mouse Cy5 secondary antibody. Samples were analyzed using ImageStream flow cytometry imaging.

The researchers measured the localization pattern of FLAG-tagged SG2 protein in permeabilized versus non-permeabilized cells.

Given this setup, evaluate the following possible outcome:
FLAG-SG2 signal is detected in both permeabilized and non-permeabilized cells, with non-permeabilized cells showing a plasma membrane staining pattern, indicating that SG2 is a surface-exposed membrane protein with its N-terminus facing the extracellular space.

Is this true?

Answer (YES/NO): NO